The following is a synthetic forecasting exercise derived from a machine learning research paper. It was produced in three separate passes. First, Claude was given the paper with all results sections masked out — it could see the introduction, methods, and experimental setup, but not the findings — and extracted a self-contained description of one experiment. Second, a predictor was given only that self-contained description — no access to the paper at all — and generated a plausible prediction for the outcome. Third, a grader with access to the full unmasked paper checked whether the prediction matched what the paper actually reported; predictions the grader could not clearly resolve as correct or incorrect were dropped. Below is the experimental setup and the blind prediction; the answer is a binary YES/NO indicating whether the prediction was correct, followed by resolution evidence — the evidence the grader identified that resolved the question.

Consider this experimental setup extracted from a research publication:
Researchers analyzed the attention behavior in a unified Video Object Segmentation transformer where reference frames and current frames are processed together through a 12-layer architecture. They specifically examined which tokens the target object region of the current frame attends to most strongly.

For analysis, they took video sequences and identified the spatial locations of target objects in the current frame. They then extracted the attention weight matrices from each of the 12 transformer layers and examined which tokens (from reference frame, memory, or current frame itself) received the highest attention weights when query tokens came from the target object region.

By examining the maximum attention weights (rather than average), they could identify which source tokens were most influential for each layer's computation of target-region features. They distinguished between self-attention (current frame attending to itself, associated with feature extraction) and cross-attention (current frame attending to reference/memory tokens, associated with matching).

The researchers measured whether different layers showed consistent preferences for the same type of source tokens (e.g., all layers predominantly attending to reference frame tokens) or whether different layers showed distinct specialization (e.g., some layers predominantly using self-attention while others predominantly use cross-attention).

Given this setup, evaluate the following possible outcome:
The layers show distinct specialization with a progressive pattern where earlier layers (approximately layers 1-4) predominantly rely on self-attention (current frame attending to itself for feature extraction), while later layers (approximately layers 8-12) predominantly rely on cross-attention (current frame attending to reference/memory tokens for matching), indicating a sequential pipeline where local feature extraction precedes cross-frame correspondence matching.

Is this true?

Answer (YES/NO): NO